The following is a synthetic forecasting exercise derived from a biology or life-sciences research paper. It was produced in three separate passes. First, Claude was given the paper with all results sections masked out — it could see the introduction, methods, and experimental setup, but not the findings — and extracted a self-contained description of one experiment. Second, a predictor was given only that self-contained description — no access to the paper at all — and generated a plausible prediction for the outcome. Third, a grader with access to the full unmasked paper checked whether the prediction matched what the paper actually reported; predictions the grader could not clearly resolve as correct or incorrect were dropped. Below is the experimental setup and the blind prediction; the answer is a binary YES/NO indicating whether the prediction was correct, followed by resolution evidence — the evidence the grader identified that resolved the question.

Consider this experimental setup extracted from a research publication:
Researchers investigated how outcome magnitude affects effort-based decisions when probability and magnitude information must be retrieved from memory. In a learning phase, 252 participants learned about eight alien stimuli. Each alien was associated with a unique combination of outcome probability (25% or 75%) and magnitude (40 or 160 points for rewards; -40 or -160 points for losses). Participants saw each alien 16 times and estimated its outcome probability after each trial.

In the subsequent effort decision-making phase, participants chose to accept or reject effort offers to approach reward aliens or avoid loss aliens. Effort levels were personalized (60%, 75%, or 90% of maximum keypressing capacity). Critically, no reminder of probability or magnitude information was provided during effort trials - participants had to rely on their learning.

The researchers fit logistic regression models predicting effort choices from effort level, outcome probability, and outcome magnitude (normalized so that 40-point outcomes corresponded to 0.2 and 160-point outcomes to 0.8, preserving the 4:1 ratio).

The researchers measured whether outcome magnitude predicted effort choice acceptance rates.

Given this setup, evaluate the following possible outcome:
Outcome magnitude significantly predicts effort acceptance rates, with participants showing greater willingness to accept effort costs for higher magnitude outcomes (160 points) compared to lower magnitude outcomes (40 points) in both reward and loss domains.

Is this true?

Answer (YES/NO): NO